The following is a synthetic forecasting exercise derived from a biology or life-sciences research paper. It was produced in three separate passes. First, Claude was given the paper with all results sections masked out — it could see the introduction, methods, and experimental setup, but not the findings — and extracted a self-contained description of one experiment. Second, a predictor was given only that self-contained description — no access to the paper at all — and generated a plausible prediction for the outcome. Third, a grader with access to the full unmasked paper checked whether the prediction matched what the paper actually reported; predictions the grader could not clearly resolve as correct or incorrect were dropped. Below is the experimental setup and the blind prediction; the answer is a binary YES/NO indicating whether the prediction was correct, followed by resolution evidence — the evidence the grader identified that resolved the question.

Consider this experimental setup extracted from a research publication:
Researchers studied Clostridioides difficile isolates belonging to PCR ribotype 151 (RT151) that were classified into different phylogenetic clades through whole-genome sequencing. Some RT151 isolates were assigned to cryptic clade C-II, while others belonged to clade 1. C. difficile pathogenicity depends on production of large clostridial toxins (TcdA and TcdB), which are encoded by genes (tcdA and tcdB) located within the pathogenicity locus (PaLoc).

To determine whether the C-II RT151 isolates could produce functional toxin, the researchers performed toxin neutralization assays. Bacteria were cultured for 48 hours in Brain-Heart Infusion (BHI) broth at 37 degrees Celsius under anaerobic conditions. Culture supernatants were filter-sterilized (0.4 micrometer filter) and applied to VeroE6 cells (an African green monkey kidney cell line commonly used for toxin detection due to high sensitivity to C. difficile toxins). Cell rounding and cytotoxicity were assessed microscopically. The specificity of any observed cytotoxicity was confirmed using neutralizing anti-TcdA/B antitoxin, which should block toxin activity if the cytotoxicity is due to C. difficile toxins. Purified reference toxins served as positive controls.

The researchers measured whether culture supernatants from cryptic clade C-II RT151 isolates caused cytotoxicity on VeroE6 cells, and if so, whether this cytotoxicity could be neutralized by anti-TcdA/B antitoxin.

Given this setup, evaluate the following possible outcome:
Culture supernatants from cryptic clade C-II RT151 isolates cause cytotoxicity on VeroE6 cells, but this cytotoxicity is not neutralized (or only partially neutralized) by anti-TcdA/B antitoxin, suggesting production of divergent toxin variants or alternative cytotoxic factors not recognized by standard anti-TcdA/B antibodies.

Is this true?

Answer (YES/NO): NO